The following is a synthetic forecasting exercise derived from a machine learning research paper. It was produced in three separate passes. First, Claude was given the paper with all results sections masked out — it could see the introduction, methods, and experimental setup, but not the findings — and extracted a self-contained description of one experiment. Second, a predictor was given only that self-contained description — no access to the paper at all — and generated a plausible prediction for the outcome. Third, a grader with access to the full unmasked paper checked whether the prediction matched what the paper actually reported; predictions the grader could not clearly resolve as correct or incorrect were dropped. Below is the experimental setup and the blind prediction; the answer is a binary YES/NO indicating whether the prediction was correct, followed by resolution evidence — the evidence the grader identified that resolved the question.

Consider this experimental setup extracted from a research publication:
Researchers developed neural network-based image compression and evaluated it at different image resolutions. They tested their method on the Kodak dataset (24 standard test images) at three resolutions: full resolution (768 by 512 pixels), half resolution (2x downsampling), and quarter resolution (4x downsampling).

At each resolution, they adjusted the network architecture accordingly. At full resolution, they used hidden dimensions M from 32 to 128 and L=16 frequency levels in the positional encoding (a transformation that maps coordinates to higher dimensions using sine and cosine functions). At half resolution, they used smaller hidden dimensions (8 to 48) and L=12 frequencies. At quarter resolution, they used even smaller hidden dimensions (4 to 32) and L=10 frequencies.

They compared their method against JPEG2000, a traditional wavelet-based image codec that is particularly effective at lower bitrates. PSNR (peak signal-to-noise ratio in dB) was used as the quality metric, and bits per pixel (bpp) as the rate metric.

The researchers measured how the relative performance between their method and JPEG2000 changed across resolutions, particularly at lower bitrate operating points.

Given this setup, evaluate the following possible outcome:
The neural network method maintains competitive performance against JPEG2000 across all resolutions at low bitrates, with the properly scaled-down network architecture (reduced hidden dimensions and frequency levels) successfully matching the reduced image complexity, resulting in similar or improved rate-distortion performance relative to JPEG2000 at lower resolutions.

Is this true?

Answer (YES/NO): YES